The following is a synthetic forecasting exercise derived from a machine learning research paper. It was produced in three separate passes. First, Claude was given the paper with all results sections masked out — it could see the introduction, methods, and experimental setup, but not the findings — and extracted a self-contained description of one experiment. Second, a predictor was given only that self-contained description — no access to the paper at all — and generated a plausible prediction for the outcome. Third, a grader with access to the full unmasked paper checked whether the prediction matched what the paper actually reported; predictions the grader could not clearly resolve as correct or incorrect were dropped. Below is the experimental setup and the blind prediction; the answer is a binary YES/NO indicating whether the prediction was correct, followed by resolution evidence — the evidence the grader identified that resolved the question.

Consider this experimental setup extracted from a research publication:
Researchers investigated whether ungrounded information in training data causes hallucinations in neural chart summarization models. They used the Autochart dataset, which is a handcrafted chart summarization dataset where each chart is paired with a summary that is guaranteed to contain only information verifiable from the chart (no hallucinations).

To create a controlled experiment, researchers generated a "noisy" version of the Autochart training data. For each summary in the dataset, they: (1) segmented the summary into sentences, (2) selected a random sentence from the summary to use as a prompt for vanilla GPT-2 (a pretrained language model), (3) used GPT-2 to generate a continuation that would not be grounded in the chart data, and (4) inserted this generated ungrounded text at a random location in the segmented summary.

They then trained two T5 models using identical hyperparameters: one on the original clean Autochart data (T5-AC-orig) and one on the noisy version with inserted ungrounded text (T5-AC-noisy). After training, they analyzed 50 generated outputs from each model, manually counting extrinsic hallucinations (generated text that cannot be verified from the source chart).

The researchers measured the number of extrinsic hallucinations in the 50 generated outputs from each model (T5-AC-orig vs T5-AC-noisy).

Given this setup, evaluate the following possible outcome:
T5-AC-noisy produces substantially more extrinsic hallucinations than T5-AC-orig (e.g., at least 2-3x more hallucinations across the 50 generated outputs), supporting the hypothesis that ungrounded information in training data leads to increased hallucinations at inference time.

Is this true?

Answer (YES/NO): YES